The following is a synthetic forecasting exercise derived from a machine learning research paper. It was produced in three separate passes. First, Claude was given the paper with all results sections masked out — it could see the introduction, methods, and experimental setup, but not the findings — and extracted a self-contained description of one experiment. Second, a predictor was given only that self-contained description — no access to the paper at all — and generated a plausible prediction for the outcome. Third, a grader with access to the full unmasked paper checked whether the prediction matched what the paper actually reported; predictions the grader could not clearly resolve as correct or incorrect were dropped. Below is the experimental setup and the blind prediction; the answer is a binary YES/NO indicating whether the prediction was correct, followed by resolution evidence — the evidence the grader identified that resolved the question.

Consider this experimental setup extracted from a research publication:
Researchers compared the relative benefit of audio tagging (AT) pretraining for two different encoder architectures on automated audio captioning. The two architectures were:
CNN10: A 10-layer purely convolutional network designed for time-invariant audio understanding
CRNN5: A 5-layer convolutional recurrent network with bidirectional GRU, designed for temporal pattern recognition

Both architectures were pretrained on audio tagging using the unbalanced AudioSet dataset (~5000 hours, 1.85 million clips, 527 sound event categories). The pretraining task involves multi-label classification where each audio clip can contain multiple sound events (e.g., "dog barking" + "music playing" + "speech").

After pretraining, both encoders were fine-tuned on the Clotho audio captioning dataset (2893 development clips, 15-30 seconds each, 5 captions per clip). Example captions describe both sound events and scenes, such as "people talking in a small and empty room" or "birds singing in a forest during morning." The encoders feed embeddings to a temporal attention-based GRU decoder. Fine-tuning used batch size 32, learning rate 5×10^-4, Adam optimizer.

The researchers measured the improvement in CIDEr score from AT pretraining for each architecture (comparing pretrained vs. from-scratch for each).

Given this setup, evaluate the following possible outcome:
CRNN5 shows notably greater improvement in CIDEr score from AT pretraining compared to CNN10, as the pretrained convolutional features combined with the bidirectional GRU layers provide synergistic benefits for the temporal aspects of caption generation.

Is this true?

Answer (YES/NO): NO